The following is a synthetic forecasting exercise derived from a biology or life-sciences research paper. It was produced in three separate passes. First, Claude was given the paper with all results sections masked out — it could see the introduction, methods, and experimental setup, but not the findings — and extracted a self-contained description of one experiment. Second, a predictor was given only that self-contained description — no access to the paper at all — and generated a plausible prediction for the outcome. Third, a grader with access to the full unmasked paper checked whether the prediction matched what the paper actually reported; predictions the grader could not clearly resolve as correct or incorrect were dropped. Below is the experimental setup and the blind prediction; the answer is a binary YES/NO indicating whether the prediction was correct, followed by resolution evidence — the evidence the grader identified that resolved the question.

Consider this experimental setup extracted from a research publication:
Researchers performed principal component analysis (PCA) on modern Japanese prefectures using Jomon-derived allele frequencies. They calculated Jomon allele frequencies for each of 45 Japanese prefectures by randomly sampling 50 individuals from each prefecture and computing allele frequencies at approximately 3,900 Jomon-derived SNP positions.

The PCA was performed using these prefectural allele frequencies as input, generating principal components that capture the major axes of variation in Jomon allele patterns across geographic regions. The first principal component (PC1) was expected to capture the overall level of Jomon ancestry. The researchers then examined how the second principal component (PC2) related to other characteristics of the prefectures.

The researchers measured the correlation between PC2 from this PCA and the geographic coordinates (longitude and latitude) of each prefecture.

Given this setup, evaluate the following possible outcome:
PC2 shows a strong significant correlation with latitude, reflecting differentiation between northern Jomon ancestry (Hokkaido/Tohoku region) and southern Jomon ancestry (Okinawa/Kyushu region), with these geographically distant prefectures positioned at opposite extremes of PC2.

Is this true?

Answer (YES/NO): NO